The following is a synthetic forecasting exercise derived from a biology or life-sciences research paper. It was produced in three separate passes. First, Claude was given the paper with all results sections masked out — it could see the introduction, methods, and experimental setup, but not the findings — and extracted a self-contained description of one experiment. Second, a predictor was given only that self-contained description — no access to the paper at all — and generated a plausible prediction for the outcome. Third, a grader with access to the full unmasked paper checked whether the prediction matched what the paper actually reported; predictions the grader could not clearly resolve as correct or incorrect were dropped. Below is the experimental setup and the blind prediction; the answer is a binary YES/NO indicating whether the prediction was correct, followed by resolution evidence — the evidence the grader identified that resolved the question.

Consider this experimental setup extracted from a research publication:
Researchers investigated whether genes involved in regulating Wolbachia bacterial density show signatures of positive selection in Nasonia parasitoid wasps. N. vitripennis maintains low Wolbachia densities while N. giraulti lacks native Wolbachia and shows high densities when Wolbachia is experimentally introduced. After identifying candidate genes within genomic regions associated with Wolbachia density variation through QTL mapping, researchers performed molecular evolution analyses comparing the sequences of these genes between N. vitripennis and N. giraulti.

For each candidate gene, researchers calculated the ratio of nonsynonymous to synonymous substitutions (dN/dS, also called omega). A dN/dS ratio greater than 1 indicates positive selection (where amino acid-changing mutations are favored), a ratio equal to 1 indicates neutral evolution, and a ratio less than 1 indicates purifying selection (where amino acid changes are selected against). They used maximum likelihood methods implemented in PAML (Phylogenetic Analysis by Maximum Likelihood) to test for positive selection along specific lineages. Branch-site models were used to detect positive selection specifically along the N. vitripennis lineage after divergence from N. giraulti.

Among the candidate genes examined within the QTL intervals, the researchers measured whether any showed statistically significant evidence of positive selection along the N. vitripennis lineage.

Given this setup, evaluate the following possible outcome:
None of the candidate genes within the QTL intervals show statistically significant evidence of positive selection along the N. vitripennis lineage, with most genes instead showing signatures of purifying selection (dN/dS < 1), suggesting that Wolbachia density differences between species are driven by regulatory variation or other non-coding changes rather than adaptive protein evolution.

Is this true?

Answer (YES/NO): NO